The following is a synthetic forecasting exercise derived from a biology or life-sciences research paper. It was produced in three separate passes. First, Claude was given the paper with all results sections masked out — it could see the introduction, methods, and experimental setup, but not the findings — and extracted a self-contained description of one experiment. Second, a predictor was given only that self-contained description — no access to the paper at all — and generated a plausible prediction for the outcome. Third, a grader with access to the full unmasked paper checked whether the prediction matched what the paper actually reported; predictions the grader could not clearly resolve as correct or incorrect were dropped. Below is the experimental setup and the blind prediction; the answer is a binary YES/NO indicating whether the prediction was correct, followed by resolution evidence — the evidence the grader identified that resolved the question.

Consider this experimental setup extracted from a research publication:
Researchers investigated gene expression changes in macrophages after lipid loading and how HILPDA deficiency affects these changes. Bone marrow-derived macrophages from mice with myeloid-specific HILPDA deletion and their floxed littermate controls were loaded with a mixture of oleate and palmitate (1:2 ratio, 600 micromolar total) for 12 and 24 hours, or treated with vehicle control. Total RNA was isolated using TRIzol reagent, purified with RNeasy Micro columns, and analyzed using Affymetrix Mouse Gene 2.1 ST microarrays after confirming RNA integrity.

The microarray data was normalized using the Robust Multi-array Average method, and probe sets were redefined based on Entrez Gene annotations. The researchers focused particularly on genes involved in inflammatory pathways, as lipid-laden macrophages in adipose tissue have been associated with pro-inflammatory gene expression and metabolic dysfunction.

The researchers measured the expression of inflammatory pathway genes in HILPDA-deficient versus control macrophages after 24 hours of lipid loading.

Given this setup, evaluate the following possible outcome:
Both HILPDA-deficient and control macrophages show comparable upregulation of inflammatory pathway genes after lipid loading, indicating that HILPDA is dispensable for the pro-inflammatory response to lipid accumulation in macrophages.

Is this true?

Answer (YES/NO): NO